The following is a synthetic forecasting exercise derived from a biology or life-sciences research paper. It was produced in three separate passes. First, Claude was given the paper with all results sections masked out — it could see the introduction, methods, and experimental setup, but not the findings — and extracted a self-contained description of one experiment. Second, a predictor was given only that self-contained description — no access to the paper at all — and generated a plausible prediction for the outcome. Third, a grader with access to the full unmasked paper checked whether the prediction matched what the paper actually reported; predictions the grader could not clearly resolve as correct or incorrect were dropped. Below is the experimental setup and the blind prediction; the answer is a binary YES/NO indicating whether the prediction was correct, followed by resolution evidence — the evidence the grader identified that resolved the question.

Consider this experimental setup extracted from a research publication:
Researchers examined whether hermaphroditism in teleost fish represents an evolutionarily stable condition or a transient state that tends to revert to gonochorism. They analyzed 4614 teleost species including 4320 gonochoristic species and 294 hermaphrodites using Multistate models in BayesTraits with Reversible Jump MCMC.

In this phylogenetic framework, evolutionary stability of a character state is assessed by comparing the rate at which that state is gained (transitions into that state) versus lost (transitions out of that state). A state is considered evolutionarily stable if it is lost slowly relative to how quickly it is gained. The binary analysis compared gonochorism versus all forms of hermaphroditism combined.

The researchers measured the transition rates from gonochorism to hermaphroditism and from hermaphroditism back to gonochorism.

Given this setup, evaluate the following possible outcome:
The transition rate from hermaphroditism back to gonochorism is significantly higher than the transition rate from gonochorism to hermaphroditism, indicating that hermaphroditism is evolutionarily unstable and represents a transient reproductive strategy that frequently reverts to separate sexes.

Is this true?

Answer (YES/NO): YES